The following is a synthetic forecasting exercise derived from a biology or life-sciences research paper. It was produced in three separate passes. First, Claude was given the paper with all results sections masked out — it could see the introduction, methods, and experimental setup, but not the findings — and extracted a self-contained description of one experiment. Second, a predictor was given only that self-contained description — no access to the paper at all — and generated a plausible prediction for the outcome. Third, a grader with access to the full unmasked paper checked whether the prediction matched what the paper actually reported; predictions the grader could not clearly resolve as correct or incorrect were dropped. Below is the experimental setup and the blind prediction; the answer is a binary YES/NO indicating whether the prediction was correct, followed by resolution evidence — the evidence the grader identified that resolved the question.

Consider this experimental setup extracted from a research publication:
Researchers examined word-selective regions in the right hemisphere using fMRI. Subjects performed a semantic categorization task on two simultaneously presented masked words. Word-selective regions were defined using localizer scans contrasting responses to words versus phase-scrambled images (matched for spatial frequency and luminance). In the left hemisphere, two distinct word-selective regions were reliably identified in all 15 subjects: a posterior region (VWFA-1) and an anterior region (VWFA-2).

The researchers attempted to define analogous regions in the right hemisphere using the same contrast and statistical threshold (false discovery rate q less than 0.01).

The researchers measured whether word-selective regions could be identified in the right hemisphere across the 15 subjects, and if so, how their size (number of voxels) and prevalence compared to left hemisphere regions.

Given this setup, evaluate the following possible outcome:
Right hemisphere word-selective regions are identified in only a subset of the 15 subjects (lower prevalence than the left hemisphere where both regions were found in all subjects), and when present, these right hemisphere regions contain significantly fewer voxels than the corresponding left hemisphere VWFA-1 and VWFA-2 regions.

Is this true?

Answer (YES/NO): YES